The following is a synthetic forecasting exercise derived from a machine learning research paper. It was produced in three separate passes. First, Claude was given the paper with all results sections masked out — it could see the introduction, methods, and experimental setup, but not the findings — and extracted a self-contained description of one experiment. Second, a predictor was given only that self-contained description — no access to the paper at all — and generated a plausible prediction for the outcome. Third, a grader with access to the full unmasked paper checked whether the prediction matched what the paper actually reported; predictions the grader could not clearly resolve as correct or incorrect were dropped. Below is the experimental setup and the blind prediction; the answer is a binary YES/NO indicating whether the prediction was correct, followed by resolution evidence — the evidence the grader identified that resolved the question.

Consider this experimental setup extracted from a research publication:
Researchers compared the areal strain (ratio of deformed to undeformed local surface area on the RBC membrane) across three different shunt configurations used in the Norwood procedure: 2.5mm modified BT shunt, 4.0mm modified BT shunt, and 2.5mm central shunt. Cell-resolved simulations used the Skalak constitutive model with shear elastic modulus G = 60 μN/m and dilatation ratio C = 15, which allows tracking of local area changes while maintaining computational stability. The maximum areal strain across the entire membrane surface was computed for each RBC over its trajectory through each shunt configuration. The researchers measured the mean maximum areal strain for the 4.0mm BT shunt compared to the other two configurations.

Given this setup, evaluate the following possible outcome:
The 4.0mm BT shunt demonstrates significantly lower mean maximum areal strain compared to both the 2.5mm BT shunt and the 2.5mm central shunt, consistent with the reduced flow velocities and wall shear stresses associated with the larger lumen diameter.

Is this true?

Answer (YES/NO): NO